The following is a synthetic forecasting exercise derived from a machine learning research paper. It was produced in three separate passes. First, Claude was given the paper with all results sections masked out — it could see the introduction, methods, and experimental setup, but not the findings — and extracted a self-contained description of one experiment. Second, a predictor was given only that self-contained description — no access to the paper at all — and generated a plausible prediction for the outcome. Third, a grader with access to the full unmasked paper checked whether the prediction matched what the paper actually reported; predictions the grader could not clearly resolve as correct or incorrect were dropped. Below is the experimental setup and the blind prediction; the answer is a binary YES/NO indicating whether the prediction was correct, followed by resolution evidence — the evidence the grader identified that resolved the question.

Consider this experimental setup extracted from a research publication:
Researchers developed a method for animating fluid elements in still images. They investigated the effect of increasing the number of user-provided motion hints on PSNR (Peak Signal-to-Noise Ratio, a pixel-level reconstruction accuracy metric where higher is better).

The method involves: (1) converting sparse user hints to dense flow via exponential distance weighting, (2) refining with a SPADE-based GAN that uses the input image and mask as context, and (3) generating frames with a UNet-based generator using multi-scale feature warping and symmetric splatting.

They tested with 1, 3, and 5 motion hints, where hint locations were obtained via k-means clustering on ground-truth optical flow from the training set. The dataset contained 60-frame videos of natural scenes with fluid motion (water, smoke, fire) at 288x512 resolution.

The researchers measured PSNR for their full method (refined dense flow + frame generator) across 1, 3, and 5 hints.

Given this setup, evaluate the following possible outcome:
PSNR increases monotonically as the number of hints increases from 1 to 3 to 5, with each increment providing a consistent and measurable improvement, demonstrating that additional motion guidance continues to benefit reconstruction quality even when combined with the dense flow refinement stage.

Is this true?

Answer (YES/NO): NO